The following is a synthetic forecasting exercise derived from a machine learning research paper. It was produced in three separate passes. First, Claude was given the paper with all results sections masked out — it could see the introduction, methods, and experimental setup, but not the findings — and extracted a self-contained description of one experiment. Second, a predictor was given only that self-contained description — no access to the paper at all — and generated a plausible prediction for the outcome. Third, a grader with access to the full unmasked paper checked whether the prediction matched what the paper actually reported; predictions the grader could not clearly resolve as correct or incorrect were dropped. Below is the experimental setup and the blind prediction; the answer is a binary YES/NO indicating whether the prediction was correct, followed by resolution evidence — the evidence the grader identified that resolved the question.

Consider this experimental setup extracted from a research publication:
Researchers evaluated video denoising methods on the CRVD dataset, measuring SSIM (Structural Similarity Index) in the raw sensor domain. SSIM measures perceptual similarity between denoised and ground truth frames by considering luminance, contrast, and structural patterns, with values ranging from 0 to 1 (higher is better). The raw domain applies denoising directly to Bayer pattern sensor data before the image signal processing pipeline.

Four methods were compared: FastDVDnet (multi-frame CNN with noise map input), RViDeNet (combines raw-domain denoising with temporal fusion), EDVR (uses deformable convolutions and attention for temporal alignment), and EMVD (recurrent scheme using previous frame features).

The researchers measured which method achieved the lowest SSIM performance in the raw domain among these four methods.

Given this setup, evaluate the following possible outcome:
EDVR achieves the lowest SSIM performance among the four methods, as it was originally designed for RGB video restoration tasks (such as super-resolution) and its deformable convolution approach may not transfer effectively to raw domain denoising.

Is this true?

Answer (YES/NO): NO